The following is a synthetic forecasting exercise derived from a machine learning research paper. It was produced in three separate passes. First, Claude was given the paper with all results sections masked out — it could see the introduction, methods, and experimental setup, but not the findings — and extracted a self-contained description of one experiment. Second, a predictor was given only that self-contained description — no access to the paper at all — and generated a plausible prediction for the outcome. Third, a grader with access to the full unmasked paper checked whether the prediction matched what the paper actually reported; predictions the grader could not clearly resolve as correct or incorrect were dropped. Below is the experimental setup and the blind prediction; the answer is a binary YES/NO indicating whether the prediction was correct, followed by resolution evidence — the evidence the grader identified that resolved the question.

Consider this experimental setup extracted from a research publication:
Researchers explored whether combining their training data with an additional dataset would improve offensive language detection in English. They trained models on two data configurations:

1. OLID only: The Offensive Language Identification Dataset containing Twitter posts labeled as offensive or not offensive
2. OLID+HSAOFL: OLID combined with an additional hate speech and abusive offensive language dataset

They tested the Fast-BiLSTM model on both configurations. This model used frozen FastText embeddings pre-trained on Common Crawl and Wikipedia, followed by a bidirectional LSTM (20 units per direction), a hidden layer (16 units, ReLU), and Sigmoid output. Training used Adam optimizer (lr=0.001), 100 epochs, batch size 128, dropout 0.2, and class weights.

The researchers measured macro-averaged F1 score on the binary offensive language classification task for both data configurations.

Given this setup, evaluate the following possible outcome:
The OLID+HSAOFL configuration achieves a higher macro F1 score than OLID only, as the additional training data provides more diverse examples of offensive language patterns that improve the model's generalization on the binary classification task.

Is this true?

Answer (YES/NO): NO